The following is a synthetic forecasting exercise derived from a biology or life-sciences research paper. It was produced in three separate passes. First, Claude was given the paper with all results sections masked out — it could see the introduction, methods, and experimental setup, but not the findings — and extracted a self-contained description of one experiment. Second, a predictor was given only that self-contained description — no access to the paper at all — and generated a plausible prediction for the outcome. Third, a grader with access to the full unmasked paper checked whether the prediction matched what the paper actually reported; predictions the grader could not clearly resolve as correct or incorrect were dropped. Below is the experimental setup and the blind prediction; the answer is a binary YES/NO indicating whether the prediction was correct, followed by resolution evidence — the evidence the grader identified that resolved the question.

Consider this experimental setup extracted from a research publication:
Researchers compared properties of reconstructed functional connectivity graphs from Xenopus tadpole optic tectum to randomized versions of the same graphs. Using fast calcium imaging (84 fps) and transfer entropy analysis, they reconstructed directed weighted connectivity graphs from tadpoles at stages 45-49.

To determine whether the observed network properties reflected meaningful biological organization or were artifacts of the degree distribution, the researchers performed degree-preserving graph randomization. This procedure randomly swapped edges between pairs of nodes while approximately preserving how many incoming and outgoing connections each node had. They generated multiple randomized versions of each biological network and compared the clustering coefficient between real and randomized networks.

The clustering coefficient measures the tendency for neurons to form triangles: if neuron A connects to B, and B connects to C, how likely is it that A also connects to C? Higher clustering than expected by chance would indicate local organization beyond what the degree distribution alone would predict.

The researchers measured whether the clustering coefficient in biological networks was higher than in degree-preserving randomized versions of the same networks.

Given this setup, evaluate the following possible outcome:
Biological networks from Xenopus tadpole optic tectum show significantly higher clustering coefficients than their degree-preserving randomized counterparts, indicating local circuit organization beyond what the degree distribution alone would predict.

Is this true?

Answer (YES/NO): YES